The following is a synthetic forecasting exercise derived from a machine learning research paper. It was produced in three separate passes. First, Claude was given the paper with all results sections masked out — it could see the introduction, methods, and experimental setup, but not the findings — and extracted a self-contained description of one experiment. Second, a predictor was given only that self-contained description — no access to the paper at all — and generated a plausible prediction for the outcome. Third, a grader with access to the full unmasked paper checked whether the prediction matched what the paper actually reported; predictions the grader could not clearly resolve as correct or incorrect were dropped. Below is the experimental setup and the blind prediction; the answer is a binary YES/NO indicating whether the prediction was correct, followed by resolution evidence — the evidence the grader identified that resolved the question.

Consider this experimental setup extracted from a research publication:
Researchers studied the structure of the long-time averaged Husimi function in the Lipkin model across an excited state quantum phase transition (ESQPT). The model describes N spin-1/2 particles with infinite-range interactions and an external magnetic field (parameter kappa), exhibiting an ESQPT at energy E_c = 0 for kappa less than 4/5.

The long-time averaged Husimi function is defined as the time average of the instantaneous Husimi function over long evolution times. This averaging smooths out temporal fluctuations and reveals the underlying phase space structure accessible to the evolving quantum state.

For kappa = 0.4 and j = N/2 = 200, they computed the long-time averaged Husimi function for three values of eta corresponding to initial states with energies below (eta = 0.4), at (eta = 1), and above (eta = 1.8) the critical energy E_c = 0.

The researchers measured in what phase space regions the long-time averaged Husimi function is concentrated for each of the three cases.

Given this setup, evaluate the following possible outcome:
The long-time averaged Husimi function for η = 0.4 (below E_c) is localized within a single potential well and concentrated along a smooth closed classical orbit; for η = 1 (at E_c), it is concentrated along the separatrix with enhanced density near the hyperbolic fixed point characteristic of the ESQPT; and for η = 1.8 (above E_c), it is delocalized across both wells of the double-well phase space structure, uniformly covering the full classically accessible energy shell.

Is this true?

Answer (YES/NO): NO